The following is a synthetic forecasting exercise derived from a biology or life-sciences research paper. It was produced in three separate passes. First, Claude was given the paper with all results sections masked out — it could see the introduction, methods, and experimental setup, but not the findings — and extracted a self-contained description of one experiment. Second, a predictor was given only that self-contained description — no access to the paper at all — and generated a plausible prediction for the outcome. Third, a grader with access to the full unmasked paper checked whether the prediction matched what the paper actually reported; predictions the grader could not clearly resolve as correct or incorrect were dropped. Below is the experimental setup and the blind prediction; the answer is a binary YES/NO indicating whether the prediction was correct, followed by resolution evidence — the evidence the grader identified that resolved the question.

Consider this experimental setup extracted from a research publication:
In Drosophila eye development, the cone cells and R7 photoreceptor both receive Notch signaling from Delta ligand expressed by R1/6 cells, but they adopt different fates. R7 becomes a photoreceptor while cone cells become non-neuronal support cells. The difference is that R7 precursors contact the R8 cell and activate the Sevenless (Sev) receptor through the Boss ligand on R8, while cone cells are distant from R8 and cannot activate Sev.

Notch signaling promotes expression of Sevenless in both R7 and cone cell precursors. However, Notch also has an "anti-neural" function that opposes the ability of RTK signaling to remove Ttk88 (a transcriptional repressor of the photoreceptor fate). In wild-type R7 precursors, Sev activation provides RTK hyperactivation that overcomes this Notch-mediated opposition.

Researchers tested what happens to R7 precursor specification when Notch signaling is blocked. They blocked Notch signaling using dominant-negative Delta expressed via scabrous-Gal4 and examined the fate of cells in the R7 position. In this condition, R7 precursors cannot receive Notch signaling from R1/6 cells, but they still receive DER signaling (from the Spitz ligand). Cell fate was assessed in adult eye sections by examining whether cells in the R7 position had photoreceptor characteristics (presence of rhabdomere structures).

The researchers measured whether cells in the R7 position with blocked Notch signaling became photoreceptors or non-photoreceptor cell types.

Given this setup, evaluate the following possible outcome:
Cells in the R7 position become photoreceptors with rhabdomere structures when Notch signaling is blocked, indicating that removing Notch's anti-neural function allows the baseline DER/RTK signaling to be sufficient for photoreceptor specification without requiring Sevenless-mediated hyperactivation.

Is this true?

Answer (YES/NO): YES